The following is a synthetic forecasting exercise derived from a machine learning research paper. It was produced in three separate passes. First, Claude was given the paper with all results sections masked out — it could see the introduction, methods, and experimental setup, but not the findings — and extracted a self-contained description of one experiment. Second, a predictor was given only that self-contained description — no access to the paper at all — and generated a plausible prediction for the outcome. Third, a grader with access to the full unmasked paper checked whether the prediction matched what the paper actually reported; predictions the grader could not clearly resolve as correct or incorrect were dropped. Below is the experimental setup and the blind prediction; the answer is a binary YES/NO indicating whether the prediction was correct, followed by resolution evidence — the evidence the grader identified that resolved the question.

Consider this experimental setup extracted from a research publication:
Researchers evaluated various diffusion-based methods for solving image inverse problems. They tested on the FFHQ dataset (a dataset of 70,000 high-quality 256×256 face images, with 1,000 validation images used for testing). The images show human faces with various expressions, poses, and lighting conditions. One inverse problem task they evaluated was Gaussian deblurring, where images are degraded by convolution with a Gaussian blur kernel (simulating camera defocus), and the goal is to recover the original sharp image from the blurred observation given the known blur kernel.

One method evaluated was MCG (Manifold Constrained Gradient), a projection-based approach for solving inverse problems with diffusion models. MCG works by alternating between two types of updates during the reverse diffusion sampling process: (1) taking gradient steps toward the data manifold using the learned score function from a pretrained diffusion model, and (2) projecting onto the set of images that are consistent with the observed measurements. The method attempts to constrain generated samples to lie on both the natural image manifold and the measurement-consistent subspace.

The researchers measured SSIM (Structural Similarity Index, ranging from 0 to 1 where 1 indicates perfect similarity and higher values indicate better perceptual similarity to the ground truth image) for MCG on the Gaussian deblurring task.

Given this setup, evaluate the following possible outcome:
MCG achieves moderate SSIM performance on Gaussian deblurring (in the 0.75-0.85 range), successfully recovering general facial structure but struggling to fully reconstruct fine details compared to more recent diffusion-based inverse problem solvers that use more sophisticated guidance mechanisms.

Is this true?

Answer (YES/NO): NO